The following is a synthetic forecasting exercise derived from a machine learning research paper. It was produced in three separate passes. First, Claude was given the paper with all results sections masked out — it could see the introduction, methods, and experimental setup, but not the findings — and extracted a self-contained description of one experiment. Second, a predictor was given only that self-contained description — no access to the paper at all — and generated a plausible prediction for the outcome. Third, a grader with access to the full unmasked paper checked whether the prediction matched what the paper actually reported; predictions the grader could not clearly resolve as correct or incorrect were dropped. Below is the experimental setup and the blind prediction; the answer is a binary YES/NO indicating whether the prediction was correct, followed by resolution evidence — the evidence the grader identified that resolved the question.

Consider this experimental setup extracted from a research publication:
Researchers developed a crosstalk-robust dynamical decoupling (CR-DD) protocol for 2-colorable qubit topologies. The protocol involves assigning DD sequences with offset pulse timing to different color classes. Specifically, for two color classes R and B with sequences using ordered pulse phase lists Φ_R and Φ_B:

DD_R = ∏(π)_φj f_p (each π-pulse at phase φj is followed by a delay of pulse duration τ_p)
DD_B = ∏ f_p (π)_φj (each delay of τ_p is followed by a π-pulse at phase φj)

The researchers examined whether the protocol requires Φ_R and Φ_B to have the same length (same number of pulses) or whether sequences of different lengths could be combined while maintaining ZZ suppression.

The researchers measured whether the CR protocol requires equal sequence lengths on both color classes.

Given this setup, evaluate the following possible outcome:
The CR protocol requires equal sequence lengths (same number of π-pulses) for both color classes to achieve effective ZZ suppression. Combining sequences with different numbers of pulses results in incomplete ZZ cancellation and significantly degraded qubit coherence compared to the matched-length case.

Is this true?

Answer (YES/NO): NO